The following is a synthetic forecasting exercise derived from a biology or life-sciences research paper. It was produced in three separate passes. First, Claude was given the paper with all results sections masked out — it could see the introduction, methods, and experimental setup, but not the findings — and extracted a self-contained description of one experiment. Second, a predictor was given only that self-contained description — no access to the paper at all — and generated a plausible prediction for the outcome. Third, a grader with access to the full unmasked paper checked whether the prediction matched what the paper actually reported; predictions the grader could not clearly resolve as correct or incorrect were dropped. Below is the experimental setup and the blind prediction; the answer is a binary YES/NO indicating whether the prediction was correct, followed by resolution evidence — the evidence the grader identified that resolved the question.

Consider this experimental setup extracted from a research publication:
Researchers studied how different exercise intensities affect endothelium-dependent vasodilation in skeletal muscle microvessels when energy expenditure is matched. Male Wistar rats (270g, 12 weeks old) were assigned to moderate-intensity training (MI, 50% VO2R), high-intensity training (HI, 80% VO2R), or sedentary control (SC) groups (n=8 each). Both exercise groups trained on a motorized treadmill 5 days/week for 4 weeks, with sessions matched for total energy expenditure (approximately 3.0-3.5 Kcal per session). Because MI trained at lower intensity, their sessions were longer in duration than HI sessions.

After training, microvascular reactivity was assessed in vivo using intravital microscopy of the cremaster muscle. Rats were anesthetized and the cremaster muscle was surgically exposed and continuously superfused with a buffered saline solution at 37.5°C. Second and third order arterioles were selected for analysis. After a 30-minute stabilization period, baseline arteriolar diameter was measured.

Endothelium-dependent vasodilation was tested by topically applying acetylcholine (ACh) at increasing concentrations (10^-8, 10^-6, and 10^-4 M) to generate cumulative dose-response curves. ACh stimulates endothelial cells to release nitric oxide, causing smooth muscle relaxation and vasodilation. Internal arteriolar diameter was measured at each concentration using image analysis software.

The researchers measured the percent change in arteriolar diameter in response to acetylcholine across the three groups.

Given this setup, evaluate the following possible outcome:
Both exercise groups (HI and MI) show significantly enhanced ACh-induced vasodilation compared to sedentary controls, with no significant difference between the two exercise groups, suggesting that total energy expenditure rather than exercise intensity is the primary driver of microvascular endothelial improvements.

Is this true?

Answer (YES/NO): YES